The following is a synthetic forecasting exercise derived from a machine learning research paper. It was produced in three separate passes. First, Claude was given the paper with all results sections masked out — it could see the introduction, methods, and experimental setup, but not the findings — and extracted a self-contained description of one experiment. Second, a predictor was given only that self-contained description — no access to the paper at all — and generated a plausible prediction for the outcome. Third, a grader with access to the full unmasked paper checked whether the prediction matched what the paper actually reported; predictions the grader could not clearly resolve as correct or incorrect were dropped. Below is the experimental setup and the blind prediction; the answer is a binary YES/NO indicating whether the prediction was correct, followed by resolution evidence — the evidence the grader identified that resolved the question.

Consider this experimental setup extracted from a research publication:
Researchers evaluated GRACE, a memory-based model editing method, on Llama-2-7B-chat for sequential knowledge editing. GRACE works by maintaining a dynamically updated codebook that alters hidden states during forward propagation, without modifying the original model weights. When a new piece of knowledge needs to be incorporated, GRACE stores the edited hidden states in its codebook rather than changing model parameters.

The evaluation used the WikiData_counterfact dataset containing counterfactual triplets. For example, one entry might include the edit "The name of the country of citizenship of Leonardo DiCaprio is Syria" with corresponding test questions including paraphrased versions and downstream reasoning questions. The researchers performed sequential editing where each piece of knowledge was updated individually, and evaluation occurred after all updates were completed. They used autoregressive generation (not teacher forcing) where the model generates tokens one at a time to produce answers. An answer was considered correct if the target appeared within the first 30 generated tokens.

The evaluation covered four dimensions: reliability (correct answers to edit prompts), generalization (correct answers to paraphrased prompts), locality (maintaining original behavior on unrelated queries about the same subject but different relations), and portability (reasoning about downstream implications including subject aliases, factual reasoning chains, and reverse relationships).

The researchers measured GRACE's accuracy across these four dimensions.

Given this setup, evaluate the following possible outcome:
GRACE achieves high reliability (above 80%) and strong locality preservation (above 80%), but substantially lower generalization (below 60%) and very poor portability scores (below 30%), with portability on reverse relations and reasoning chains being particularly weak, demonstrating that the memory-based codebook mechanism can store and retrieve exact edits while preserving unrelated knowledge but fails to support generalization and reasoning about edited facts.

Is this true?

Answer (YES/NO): YES